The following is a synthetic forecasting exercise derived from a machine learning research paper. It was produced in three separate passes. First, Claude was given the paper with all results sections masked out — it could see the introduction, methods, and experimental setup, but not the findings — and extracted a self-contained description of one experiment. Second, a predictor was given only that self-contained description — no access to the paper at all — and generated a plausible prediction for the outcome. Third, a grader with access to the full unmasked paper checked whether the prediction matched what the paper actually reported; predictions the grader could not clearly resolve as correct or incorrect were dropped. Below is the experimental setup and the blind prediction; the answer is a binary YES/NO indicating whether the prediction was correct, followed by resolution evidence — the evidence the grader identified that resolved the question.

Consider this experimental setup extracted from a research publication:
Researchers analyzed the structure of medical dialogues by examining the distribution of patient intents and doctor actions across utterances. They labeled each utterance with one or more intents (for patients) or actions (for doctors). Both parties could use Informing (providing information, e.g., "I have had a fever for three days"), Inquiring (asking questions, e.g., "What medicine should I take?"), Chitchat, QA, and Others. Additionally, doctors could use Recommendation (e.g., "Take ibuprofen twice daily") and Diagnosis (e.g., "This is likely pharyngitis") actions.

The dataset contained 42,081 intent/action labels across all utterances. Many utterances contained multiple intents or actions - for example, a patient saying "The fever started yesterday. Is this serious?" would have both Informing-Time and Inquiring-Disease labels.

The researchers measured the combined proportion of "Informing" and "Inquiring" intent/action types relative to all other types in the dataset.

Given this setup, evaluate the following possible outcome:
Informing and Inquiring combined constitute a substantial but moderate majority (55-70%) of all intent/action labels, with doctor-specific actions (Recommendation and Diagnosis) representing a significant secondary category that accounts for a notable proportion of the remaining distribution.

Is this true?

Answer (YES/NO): NO